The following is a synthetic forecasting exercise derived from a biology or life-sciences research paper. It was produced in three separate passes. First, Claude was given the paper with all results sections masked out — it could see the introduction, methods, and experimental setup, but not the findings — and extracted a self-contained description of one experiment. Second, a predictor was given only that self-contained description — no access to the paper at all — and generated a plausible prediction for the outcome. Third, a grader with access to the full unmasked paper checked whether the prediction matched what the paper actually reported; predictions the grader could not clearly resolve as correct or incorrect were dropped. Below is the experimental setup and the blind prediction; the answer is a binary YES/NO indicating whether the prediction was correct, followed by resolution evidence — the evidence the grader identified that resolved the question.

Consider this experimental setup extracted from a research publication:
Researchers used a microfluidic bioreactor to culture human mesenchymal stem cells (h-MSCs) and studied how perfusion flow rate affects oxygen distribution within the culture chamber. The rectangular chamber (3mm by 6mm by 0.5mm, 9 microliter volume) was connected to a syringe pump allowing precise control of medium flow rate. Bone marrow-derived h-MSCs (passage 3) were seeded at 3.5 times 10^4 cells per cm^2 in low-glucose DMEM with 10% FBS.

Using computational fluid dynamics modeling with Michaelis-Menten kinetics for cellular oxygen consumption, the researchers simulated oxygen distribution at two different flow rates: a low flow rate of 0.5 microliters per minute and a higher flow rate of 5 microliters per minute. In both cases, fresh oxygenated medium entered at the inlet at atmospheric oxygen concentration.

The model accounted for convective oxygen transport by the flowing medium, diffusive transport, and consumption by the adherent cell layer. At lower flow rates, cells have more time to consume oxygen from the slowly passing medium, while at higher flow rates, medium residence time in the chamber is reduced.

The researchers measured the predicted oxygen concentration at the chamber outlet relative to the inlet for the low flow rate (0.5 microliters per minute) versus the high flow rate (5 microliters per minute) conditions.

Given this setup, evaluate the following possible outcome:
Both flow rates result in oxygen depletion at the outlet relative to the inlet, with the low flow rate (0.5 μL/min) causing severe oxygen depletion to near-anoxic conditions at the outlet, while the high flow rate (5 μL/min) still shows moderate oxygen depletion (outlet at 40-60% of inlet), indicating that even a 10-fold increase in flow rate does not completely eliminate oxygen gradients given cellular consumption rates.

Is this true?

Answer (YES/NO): NO